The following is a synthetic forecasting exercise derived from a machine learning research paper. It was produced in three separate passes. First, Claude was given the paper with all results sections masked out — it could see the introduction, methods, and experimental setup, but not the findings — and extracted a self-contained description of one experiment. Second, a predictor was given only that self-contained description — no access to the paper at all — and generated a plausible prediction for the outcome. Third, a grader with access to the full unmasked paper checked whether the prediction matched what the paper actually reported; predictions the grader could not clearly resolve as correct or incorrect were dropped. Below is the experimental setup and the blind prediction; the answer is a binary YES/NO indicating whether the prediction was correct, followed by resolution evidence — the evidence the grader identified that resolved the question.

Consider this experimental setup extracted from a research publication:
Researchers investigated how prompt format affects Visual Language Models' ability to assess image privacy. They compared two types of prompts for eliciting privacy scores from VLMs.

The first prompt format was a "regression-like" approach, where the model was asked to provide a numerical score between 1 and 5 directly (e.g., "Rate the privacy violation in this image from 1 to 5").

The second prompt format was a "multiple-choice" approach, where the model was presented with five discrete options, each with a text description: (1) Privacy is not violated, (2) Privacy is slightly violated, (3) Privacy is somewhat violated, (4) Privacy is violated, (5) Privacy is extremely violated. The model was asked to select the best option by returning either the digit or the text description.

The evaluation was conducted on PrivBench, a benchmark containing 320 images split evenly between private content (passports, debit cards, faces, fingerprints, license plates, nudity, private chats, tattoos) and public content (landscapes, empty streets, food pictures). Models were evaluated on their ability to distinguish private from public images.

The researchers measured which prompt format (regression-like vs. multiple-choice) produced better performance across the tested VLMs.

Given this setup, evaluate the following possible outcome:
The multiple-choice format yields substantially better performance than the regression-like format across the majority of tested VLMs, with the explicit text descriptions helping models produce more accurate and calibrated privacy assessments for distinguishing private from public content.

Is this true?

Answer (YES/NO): NO